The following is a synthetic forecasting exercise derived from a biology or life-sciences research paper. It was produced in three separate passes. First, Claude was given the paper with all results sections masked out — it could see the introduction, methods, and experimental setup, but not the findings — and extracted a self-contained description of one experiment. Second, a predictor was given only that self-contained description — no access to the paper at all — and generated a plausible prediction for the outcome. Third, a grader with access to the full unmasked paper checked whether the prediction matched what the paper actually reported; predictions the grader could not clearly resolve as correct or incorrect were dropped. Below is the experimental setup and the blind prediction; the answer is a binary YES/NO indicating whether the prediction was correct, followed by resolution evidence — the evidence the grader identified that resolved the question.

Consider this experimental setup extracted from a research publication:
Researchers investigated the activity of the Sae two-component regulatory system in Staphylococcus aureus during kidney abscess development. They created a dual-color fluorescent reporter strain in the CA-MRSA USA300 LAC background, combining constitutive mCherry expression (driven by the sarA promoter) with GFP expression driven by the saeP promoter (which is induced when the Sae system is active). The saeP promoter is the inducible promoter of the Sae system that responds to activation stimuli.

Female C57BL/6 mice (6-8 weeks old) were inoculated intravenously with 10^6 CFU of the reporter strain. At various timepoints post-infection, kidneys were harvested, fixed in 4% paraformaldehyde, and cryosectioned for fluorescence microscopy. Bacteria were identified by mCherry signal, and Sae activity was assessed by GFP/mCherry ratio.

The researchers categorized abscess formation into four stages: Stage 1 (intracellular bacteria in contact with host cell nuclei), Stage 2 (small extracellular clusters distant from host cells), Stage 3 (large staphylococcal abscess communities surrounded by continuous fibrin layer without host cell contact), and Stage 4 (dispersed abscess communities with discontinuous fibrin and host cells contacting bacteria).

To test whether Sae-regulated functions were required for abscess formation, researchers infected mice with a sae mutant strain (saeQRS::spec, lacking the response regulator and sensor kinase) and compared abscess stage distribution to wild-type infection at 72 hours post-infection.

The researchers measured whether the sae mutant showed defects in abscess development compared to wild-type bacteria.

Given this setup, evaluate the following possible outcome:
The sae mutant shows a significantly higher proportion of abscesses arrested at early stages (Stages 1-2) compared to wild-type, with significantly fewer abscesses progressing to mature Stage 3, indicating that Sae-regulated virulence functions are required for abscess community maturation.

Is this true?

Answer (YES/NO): YES